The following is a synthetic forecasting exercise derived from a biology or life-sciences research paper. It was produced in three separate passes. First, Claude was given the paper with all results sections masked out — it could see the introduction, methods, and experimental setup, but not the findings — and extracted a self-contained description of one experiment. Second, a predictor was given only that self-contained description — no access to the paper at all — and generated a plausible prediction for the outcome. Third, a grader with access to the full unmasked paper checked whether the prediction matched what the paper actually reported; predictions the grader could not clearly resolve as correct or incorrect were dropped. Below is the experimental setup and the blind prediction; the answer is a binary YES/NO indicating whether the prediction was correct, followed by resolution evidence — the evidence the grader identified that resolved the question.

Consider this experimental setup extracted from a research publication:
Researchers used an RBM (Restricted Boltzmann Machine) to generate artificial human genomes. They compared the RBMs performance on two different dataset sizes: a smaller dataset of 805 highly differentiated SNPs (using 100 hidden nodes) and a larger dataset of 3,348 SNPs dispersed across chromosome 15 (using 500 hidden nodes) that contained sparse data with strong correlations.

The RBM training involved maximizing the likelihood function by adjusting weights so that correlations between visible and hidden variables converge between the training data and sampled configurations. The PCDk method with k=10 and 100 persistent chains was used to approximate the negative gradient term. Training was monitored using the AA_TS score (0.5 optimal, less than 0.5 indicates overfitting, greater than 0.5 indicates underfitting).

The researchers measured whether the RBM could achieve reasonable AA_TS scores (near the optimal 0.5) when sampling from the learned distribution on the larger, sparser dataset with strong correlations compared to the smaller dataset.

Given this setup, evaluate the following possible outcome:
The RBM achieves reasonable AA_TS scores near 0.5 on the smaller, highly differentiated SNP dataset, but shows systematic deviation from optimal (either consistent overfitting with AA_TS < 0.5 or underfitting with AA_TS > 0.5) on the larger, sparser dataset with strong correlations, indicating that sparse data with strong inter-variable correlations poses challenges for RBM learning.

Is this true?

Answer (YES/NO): YES